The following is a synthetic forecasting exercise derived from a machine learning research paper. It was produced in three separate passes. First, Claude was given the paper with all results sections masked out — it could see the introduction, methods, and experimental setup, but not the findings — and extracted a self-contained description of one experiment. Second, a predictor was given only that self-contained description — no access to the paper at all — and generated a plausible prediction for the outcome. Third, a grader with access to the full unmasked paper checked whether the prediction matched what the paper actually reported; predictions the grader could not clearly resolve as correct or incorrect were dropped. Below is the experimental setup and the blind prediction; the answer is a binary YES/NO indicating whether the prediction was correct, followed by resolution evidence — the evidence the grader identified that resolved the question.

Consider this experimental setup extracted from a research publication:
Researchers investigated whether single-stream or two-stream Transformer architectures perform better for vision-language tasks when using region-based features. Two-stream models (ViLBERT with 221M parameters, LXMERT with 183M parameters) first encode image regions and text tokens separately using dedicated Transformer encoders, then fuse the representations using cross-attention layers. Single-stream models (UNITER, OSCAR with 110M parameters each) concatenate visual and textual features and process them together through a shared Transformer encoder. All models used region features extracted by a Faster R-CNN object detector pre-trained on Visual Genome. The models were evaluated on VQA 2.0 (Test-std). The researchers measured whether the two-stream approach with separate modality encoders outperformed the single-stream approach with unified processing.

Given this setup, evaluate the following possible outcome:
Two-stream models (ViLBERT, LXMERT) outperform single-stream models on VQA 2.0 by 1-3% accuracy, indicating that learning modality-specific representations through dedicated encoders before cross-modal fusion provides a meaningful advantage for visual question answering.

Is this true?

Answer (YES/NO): NO